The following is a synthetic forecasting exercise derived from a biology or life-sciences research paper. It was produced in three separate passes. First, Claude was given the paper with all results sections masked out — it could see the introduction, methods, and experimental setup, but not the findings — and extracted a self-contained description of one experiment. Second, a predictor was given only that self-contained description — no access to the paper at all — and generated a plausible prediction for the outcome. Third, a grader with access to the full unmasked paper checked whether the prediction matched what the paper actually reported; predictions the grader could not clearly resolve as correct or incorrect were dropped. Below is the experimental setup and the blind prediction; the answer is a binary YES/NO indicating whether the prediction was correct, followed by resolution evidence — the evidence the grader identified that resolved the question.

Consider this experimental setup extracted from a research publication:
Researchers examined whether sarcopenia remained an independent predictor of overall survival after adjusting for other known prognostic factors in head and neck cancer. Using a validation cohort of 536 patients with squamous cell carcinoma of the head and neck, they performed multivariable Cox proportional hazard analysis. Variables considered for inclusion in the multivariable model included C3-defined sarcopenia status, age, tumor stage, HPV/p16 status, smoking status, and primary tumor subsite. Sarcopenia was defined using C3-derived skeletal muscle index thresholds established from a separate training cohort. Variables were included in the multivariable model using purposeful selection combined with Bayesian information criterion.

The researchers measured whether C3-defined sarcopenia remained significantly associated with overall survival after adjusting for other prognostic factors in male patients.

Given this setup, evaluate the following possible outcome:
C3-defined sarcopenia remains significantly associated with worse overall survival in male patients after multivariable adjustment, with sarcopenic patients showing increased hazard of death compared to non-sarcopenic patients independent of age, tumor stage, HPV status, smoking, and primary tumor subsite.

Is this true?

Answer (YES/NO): YES